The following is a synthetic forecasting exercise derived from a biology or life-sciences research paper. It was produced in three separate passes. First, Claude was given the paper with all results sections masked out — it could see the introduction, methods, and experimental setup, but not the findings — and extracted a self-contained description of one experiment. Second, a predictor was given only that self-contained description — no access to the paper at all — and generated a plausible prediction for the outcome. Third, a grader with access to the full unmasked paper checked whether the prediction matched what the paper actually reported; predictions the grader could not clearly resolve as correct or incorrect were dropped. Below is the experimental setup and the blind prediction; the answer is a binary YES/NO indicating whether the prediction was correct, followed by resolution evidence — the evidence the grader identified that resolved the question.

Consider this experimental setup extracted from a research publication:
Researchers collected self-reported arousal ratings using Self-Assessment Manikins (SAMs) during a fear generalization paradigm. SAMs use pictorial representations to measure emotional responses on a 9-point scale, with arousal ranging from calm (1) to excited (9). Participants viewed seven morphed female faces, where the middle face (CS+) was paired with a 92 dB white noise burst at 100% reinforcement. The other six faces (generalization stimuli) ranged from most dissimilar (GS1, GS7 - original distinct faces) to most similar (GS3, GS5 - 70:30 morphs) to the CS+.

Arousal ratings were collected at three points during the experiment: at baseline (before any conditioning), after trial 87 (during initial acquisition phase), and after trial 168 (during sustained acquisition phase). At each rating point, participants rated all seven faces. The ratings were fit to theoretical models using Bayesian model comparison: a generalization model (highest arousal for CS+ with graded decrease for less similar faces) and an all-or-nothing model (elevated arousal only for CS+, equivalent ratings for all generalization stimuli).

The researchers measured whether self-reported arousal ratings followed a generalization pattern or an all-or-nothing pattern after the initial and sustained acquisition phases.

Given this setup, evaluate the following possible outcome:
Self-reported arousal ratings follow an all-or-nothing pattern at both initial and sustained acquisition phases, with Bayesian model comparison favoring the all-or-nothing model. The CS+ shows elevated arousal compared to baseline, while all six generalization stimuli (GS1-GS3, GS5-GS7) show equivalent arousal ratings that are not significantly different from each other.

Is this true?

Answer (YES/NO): NO